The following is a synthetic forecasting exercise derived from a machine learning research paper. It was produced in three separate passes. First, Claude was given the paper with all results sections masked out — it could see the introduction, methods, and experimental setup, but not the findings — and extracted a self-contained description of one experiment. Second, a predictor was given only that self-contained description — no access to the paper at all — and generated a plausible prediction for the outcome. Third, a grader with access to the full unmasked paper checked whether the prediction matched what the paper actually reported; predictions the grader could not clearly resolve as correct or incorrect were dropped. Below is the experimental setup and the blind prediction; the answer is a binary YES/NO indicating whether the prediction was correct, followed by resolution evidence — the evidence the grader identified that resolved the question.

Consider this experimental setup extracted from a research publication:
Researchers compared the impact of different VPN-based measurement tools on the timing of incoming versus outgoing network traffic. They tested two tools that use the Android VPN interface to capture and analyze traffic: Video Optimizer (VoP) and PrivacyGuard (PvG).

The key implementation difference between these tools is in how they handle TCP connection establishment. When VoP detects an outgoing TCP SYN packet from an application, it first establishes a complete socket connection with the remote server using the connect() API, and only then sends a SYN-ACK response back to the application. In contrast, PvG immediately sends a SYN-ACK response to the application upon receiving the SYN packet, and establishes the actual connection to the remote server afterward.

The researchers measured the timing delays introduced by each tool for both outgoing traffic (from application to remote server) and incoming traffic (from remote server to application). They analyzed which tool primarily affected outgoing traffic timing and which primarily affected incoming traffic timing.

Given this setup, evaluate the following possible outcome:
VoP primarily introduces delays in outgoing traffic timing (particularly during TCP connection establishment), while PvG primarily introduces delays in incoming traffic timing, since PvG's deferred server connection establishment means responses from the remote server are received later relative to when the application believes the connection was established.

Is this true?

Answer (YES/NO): YES